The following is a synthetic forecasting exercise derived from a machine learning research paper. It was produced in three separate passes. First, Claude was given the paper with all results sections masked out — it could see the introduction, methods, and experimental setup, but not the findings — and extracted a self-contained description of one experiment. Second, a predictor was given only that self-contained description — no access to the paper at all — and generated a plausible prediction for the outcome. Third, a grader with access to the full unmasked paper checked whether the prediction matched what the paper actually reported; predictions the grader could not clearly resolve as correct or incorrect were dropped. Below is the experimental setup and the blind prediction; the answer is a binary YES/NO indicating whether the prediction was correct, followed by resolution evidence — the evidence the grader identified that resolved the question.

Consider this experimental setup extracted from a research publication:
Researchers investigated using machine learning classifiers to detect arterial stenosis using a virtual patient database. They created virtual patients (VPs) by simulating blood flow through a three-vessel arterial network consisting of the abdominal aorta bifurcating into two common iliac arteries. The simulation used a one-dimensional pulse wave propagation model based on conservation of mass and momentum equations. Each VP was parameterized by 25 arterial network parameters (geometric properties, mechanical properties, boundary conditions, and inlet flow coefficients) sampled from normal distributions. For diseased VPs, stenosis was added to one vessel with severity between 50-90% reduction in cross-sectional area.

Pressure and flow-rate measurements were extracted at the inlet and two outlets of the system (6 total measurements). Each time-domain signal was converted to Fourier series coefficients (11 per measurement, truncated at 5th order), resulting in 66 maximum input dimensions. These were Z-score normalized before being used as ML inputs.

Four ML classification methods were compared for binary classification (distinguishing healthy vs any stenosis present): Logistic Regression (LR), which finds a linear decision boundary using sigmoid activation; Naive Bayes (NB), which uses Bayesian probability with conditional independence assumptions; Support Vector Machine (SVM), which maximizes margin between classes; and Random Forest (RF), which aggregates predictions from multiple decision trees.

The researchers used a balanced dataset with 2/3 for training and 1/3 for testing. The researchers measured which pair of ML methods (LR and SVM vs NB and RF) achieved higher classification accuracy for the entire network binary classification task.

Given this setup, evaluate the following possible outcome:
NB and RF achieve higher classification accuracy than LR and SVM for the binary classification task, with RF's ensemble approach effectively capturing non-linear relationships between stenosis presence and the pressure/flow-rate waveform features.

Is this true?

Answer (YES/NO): NO